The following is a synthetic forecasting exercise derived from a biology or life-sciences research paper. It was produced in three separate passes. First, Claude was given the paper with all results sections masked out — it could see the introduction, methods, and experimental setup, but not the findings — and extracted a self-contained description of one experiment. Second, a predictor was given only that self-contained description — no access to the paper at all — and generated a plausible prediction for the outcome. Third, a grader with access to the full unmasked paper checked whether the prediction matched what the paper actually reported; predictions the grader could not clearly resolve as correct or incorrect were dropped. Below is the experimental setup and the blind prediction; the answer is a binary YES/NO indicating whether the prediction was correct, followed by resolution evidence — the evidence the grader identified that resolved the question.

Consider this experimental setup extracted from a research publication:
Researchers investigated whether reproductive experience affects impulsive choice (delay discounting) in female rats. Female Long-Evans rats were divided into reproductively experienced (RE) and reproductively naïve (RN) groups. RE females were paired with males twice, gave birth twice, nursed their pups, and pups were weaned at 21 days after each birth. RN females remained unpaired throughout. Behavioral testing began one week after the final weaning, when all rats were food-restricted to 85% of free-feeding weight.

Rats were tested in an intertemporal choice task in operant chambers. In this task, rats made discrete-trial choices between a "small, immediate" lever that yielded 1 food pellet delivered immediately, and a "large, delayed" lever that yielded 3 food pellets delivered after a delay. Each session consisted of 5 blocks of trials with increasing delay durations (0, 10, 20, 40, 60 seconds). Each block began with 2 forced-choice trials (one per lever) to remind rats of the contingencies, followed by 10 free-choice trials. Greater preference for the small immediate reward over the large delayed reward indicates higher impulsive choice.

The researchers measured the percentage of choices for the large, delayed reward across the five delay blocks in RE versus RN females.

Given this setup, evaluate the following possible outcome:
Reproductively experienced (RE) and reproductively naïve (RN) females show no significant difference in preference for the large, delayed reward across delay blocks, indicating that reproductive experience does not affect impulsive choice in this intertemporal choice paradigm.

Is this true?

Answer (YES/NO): NO